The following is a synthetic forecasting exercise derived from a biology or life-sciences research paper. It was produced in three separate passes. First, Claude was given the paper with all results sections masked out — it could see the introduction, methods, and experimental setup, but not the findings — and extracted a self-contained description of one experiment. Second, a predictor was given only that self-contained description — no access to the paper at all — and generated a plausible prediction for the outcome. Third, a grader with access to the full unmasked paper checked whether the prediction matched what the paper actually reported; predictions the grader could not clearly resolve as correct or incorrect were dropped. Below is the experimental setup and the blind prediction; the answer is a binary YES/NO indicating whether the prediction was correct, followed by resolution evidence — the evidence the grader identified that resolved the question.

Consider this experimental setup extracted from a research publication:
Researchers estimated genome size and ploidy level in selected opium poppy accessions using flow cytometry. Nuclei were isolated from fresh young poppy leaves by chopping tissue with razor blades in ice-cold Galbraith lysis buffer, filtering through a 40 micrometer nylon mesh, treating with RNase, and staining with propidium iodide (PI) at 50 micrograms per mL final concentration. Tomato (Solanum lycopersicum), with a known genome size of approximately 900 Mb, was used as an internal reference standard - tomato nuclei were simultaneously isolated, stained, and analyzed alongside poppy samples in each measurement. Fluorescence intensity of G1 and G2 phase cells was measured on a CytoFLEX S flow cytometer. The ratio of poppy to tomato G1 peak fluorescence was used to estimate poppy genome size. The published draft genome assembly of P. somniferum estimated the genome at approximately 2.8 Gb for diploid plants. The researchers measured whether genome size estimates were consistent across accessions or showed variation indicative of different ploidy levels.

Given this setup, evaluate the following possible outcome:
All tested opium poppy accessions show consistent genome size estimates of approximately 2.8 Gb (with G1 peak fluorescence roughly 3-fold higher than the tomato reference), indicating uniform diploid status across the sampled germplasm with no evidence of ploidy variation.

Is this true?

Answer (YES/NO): NO